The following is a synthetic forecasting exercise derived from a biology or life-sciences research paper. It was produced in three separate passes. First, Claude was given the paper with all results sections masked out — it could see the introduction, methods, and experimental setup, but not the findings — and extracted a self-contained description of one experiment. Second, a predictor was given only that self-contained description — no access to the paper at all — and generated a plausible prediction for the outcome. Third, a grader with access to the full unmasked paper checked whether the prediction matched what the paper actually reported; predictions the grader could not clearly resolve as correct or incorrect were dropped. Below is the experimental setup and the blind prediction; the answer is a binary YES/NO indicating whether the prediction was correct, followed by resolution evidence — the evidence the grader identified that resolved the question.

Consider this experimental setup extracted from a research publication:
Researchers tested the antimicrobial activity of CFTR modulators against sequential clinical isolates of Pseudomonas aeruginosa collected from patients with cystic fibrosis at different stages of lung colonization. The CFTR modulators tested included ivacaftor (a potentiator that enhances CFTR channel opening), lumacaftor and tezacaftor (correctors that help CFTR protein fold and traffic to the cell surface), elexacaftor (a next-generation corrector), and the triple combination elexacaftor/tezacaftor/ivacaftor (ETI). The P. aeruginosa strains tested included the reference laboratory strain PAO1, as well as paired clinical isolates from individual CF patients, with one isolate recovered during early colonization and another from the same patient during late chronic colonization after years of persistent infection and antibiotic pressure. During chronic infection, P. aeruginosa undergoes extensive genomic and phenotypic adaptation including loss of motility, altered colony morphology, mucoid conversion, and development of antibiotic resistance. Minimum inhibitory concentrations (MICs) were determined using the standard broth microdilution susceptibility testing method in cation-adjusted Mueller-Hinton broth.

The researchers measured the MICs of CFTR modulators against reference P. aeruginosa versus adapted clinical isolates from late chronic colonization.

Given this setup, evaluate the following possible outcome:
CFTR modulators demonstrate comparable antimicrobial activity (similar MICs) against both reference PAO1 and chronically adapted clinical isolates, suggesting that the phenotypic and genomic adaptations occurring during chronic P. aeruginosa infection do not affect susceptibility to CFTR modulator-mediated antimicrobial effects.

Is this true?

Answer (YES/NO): NO